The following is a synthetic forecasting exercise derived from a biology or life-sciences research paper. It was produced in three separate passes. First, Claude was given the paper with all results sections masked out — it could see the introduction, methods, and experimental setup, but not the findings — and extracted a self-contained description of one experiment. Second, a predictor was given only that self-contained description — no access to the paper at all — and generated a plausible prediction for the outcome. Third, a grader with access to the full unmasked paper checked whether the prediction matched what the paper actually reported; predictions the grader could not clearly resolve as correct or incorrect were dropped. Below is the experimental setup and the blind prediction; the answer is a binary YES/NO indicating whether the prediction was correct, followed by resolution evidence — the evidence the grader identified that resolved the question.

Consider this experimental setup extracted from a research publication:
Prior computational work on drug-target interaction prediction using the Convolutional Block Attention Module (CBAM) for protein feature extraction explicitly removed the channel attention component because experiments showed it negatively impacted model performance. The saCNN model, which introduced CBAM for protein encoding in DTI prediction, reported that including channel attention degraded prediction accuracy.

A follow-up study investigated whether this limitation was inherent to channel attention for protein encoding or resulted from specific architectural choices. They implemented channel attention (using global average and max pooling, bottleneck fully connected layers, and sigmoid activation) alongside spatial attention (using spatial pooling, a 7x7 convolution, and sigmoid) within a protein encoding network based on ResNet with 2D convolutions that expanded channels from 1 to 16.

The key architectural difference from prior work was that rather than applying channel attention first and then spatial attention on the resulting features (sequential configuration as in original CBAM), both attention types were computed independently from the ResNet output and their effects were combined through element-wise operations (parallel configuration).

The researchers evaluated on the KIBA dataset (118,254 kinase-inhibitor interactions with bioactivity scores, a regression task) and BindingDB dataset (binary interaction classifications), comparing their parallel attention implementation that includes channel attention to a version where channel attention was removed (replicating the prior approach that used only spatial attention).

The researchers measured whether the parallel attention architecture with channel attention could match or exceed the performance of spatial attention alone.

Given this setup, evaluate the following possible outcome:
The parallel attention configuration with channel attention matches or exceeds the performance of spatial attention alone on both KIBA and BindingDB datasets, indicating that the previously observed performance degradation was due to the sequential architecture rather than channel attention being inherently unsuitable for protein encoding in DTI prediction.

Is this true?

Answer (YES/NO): YES